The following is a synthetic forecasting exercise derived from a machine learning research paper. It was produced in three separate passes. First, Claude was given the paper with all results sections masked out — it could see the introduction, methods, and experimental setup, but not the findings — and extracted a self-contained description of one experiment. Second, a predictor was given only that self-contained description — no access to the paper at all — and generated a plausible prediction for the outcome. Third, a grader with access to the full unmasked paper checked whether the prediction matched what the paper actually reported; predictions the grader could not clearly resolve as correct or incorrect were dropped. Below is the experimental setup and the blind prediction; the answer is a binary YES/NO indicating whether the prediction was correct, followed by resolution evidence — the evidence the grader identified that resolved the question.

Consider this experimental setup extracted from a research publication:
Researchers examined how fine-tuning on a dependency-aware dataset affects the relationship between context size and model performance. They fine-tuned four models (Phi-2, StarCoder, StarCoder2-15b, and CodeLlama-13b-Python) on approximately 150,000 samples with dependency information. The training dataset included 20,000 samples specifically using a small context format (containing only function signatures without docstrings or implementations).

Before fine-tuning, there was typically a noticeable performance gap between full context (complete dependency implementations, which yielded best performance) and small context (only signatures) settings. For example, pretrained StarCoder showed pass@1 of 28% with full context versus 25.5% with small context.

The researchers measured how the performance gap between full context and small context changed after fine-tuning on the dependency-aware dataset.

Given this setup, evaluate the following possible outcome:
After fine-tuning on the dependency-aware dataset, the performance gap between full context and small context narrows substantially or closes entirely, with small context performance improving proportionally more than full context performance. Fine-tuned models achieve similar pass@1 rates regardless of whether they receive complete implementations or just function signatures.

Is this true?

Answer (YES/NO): YES